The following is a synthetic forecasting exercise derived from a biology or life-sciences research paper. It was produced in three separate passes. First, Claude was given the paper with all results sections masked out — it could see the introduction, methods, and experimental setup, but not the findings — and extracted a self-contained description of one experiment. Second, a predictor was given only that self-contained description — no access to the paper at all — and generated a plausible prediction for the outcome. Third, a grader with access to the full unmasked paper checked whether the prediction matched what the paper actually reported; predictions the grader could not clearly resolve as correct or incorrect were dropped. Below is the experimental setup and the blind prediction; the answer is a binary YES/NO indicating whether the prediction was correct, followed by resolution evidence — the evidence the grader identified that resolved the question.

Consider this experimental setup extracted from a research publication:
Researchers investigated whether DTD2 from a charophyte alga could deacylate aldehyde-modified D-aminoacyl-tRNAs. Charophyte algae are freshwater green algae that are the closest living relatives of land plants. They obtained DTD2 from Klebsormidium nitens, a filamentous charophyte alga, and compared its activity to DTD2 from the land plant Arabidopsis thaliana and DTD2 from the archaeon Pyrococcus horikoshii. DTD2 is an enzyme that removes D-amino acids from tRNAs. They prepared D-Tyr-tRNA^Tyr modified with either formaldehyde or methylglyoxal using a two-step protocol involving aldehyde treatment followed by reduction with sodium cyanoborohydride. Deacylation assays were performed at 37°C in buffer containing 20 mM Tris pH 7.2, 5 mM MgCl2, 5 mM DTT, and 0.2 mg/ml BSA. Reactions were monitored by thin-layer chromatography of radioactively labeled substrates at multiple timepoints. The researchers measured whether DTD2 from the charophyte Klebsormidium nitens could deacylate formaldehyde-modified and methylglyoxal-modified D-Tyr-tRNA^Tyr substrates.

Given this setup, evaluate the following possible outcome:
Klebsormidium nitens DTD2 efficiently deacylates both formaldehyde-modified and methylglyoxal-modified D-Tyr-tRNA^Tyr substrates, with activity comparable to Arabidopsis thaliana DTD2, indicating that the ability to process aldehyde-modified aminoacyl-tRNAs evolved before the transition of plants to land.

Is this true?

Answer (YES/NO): YES